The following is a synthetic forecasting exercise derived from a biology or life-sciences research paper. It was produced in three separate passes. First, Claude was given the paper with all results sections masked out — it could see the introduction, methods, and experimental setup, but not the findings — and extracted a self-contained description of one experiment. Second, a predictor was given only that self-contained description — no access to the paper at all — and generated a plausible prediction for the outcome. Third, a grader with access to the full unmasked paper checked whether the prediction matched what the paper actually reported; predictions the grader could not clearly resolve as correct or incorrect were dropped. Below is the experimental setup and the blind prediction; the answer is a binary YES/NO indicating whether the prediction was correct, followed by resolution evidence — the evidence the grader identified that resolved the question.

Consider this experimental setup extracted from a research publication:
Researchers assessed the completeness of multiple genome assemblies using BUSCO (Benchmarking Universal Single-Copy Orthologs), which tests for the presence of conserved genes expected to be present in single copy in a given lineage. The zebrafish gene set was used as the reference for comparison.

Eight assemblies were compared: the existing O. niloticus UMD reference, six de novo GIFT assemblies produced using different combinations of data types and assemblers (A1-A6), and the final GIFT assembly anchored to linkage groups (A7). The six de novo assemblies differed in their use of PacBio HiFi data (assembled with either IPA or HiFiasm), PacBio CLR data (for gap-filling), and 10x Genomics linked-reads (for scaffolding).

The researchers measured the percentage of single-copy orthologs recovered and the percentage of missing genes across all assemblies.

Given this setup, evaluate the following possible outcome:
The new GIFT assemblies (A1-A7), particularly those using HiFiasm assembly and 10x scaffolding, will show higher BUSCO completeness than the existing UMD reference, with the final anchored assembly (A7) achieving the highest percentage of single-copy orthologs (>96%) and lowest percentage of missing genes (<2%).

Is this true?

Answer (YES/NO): NO